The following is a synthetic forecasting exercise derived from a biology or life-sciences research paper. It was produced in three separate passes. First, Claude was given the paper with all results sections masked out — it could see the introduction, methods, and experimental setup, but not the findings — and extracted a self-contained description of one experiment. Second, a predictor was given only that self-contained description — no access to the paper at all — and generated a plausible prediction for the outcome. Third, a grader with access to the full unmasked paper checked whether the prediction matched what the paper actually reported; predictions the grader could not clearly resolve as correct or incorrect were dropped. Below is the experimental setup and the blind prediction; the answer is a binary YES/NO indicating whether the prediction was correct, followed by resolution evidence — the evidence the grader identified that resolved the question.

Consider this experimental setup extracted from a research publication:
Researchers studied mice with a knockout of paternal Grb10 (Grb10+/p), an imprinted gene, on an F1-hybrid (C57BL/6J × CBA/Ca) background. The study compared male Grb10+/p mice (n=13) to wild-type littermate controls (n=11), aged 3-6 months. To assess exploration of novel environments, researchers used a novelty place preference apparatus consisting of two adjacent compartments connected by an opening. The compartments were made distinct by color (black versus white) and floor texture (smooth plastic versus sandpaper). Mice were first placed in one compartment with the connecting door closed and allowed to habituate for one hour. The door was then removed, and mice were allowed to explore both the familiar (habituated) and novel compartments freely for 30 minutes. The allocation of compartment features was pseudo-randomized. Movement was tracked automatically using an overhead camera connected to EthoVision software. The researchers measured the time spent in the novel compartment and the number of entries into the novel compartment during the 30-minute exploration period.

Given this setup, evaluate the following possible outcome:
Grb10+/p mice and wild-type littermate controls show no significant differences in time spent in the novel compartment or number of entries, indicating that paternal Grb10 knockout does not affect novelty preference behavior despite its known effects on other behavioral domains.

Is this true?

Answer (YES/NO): YES